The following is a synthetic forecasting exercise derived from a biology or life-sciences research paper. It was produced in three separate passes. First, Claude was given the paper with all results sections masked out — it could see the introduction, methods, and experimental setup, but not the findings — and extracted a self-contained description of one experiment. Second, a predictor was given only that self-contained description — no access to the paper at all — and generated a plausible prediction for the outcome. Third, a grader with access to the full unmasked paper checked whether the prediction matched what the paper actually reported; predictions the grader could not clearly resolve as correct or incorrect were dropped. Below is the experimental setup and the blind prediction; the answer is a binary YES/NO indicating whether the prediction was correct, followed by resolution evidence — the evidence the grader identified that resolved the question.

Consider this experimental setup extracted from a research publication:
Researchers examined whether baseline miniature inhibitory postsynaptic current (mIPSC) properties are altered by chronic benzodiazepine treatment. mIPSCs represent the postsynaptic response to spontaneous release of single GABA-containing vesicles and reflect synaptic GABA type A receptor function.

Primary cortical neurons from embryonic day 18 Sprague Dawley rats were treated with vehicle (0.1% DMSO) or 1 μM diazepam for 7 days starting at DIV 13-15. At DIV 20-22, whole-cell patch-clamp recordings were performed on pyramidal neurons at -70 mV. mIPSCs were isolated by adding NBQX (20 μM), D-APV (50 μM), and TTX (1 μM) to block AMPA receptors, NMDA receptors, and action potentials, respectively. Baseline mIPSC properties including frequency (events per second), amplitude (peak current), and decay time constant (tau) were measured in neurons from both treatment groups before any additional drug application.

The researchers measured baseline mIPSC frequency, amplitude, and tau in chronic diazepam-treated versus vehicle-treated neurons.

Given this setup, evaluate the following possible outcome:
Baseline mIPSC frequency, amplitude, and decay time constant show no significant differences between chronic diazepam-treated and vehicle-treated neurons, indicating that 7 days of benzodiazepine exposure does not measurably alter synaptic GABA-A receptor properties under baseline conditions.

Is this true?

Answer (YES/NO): YES